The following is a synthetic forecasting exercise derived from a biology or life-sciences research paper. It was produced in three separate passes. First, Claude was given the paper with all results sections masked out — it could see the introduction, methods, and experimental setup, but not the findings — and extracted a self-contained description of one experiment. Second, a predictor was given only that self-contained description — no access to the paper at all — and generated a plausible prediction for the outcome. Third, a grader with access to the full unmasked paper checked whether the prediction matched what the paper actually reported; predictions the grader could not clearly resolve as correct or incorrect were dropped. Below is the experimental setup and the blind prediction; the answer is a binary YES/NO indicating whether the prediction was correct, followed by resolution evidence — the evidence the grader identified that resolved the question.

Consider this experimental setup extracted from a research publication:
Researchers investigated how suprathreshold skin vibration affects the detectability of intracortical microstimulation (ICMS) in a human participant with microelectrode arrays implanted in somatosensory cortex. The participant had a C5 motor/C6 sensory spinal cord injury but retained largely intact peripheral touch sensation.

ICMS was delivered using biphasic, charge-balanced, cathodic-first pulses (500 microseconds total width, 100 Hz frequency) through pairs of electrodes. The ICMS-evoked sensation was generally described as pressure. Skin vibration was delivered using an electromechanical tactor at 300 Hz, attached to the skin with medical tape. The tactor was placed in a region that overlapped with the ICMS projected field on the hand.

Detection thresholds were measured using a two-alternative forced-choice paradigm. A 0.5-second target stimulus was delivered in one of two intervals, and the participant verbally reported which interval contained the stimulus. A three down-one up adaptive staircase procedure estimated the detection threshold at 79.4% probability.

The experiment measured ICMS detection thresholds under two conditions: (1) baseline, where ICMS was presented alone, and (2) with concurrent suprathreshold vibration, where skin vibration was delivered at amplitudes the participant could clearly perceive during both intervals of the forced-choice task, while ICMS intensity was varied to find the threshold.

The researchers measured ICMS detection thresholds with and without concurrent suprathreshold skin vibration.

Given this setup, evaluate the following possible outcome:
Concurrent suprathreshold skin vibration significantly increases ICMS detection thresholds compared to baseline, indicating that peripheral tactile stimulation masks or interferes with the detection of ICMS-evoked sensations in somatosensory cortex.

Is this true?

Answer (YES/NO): YES